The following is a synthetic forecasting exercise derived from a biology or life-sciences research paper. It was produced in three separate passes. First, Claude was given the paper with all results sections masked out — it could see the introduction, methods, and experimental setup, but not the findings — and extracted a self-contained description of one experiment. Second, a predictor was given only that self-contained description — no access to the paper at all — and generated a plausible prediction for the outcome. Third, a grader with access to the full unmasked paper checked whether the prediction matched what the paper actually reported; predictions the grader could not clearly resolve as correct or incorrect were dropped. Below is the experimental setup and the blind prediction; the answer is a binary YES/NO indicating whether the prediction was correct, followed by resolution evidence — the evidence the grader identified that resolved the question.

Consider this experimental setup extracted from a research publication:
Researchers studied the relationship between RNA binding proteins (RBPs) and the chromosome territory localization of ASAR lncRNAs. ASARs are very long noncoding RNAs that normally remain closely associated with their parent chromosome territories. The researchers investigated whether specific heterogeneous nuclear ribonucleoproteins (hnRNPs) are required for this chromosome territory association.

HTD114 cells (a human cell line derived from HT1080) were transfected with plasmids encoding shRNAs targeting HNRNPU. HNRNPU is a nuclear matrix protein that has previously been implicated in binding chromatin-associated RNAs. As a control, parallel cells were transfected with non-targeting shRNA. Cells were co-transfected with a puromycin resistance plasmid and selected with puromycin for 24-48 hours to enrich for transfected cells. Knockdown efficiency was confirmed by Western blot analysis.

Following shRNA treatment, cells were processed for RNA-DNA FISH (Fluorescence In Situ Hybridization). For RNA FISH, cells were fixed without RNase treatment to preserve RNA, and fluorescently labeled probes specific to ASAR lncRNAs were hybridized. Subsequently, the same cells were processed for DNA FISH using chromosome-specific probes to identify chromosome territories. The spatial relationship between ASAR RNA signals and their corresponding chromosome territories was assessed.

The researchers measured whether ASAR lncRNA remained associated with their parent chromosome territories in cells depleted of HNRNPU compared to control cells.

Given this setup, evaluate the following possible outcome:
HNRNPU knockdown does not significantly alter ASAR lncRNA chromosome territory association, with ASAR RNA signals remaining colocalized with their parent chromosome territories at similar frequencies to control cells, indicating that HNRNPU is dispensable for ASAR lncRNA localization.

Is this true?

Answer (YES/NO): NO